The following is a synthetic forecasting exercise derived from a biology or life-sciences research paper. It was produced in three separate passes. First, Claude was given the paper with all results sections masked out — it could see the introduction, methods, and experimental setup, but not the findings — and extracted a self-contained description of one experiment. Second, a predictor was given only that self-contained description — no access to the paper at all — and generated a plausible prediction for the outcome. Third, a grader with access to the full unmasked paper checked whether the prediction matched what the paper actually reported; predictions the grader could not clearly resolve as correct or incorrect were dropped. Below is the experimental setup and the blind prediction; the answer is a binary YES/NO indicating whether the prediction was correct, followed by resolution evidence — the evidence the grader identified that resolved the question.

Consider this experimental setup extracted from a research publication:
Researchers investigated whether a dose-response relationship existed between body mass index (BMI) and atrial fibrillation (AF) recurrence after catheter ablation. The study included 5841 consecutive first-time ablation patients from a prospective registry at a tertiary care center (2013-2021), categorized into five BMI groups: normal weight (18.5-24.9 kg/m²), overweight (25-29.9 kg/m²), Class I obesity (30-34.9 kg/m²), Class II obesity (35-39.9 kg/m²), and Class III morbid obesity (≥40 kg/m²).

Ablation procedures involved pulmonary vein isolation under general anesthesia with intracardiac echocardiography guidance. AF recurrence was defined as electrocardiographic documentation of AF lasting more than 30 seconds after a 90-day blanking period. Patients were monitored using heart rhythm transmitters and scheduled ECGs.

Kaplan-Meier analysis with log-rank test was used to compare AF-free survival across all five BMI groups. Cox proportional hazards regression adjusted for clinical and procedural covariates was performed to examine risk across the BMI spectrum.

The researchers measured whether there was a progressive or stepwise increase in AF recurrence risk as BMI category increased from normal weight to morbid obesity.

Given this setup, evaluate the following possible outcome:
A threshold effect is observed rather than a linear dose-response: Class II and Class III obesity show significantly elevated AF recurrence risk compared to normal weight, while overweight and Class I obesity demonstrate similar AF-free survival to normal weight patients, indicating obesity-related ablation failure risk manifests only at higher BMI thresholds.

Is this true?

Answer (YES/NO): NO